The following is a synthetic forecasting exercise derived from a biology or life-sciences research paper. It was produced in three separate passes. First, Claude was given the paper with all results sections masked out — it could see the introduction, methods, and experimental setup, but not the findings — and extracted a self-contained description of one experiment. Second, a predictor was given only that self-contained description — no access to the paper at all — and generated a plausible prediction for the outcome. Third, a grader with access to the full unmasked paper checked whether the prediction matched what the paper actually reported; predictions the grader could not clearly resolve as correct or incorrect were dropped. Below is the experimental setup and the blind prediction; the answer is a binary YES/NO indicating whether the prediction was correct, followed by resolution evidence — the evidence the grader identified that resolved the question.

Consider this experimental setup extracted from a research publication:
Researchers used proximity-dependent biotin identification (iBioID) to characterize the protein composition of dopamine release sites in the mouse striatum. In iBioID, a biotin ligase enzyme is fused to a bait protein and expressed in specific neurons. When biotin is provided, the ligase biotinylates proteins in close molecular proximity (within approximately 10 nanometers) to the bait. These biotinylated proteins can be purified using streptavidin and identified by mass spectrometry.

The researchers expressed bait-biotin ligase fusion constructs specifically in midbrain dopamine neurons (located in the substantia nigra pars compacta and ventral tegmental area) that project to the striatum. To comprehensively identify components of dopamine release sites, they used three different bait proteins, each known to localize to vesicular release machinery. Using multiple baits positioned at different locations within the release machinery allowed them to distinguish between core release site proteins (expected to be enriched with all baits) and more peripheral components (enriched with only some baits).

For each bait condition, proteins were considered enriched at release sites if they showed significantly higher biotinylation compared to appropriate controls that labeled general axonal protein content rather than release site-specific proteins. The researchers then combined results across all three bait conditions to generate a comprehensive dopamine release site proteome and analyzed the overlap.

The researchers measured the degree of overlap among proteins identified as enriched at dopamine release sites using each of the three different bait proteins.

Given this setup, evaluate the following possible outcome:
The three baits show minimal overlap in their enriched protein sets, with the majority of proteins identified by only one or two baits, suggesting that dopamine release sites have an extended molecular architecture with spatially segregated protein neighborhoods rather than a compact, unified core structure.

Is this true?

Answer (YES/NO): NO